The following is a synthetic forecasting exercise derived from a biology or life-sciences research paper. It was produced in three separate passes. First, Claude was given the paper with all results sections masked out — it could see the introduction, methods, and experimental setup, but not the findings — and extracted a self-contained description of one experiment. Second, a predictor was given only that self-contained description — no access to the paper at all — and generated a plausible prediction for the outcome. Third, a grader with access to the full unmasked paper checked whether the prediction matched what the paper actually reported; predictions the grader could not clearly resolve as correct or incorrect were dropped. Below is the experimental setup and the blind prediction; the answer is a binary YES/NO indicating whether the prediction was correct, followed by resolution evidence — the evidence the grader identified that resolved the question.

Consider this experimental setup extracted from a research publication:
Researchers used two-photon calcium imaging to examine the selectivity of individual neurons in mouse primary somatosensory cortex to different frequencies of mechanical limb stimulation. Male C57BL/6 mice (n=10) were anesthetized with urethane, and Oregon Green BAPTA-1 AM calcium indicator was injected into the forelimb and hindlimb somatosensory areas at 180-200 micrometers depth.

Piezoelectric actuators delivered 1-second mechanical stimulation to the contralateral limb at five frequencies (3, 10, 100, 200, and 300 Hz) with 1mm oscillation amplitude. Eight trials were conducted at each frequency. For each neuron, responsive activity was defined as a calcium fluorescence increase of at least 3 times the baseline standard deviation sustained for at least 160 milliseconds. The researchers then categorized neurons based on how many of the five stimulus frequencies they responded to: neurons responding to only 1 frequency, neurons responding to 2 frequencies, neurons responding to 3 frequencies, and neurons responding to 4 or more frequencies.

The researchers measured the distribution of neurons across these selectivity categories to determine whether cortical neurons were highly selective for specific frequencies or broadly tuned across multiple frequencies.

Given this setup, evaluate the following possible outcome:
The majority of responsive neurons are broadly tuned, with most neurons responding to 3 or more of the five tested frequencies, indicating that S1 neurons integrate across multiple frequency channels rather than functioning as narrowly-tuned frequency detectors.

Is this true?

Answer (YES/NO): NO